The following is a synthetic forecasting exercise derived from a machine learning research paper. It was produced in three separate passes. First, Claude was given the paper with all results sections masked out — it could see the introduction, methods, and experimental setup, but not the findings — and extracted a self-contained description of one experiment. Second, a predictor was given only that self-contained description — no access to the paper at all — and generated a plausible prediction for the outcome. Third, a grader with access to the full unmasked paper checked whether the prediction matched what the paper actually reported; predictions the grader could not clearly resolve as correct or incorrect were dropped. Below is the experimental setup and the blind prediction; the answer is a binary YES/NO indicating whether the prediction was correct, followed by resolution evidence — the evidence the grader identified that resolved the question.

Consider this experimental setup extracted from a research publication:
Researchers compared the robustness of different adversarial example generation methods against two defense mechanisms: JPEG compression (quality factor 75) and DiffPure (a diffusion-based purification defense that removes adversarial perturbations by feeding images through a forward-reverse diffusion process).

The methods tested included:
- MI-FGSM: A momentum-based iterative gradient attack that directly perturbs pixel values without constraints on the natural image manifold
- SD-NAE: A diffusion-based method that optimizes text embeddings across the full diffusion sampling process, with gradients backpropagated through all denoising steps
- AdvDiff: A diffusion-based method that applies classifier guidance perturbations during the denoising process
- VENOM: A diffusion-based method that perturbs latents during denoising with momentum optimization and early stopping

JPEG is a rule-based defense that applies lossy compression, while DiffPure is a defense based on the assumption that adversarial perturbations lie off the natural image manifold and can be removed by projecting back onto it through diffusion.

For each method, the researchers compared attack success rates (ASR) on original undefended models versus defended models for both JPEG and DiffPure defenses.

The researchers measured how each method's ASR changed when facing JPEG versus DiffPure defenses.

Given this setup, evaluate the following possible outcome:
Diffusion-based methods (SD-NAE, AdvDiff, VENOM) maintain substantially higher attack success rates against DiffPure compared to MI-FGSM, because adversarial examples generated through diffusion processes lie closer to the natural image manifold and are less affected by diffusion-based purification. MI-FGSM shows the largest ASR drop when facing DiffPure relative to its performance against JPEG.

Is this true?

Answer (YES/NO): YES